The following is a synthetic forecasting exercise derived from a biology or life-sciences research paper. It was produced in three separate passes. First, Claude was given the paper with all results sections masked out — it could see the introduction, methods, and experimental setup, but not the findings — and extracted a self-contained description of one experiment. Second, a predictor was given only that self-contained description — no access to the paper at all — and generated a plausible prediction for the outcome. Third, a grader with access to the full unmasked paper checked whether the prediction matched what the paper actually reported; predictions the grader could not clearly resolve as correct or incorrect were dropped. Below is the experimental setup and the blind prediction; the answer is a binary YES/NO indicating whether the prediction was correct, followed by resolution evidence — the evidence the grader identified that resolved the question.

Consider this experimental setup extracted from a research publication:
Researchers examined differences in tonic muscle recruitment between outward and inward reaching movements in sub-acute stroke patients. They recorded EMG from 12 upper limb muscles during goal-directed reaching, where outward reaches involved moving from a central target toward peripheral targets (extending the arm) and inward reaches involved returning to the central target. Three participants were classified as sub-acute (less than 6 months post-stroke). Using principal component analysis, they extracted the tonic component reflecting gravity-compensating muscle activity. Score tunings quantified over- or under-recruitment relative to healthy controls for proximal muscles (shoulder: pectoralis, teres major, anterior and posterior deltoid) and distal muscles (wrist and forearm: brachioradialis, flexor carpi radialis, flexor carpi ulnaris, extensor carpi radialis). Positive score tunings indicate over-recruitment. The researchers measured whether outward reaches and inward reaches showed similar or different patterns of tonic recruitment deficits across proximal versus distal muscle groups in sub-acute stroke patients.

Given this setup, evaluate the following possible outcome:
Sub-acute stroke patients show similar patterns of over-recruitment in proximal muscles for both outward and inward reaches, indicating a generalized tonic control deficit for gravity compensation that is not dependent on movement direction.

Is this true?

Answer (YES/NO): NO